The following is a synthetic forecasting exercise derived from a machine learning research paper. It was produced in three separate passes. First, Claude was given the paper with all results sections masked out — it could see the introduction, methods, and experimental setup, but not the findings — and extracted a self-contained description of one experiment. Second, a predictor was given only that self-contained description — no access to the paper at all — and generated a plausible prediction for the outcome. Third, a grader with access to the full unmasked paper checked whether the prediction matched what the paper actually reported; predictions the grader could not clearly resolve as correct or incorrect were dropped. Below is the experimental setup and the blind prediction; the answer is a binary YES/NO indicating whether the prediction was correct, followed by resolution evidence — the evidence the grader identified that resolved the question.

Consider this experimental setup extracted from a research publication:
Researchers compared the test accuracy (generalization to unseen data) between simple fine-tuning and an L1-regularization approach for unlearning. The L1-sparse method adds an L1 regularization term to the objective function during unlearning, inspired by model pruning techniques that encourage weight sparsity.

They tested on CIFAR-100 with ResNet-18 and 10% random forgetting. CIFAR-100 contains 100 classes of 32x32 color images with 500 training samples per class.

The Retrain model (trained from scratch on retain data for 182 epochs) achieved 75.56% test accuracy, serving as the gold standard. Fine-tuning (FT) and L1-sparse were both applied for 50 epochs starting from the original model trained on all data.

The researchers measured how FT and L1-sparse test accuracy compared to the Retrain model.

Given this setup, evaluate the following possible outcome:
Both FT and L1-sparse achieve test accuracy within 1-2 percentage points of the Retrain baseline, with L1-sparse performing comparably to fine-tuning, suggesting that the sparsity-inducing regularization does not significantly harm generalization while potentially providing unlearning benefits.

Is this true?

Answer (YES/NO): YES